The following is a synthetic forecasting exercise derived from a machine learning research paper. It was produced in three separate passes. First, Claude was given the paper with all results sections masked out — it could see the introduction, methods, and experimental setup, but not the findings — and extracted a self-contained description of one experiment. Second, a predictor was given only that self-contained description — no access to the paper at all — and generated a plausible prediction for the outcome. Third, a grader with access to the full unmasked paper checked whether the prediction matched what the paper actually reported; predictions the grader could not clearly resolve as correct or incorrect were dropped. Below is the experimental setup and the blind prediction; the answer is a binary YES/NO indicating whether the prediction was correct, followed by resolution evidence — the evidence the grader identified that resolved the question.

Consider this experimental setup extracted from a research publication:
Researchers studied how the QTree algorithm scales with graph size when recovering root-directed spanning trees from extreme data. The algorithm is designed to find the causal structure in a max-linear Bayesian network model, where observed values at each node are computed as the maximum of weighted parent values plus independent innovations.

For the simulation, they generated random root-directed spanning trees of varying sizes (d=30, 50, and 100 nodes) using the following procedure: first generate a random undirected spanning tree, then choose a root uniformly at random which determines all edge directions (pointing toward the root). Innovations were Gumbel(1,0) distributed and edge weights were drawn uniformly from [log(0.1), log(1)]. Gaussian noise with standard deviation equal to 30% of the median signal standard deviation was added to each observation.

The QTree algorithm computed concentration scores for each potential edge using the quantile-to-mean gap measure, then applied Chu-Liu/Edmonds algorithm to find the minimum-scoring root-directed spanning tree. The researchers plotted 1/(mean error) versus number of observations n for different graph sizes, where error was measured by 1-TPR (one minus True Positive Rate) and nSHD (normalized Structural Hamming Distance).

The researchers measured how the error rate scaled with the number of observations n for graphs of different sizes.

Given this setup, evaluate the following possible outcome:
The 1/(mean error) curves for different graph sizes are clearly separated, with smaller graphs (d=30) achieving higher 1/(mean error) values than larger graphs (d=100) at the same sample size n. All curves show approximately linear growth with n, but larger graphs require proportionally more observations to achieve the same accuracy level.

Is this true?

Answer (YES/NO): NO